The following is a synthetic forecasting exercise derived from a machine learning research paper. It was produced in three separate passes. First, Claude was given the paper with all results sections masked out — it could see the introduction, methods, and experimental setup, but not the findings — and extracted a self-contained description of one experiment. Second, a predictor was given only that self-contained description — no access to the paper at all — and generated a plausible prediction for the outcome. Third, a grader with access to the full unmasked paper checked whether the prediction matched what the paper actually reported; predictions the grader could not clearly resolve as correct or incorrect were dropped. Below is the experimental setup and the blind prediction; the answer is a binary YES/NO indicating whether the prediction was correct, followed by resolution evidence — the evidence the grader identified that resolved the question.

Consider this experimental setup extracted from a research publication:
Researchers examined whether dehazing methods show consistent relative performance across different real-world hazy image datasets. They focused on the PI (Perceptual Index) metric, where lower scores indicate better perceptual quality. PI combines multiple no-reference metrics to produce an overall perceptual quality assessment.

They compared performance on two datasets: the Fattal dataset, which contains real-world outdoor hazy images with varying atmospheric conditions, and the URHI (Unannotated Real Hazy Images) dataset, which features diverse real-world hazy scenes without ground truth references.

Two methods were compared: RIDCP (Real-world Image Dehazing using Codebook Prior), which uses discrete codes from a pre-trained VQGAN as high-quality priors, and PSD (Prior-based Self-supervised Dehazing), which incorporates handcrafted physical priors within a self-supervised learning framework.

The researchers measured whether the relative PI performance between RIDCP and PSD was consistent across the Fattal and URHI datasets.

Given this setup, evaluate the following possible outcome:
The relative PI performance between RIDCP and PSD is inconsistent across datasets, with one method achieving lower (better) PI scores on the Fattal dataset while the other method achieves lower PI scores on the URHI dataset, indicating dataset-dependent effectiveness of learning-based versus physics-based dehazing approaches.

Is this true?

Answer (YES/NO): NO